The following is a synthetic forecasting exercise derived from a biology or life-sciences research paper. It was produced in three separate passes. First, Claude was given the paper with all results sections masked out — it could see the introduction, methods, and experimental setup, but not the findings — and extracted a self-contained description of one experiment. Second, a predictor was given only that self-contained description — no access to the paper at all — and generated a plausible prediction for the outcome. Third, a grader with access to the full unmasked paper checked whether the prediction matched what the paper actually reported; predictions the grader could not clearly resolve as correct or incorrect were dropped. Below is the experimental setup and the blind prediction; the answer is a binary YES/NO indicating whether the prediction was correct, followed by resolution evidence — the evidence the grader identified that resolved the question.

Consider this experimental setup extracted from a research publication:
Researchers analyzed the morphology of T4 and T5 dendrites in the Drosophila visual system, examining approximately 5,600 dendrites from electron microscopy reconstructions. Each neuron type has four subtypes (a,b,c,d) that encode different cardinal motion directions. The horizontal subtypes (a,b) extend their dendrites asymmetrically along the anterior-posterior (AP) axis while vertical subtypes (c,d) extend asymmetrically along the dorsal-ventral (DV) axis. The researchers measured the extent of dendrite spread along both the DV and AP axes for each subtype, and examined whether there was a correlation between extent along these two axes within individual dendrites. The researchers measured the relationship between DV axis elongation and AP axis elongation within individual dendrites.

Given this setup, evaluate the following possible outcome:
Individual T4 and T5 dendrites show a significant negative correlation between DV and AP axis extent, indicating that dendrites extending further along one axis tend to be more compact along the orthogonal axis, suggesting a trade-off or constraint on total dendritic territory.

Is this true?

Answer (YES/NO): YES